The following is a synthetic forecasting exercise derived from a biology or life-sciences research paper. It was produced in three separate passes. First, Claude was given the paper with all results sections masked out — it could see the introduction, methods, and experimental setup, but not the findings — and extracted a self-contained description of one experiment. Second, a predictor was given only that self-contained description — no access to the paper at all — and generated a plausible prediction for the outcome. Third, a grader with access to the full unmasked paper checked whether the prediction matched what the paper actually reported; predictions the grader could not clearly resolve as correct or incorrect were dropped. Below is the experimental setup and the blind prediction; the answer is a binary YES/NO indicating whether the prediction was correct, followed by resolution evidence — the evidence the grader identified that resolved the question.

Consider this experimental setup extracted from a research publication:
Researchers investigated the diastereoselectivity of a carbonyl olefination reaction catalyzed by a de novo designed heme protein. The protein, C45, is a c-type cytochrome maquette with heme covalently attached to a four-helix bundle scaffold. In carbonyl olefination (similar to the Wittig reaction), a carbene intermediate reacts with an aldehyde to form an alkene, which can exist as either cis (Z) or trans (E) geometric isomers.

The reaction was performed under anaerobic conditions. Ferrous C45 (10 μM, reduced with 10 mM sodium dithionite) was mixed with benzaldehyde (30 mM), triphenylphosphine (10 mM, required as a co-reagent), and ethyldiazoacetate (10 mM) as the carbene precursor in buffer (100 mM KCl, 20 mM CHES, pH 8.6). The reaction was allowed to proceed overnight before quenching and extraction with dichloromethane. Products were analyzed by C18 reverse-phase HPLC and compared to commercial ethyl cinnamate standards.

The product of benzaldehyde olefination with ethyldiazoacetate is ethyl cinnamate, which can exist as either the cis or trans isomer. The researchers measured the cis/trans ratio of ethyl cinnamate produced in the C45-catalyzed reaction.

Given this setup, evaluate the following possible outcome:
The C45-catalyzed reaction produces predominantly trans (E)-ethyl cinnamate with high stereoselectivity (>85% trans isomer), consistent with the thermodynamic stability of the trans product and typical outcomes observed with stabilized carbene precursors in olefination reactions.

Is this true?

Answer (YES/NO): NO